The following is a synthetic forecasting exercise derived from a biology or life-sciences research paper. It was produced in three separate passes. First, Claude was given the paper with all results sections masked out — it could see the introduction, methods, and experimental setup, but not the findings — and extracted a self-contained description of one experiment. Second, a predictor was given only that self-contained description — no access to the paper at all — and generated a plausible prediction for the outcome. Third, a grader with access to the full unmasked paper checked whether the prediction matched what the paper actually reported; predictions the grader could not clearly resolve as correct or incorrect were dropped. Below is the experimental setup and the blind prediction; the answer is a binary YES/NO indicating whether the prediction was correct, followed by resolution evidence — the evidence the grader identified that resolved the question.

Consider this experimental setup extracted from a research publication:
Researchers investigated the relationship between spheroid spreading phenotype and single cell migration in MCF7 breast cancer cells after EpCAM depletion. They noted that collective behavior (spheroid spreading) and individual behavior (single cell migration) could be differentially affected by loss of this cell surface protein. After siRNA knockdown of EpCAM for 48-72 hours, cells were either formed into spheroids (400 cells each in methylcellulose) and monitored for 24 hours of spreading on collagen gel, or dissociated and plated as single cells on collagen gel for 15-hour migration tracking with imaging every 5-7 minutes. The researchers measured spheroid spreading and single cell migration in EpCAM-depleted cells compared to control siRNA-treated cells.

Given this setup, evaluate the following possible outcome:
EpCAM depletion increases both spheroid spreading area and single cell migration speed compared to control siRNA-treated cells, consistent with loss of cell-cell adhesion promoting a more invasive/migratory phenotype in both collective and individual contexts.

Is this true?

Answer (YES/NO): NO